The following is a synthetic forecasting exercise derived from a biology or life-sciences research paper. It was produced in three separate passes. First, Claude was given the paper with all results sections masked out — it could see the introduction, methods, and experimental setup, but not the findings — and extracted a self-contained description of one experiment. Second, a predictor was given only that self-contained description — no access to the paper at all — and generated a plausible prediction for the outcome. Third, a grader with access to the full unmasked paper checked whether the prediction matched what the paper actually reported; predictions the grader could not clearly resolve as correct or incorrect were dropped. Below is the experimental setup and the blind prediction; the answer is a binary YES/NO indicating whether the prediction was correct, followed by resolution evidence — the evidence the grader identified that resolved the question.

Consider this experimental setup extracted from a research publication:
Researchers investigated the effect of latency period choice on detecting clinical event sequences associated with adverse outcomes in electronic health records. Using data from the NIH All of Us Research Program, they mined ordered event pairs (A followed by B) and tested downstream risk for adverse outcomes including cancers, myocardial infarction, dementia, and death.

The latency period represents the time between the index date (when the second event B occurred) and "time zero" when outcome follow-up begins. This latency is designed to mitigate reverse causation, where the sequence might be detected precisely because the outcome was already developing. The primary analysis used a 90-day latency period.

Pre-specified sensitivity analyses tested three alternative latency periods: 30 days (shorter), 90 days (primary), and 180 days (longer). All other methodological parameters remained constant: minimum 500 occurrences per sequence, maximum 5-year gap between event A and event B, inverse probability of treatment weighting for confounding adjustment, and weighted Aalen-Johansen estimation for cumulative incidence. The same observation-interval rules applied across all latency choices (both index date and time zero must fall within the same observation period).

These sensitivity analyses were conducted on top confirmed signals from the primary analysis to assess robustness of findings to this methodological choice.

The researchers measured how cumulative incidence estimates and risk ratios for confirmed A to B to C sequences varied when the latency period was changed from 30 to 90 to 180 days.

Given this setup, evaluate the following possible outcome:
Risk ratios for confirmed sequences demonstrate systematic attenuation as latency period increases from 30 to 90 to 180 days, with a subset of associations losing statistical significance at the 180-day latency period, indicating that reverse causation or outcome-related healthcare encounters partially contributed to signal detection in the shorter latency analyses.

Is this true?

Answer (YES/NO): NO